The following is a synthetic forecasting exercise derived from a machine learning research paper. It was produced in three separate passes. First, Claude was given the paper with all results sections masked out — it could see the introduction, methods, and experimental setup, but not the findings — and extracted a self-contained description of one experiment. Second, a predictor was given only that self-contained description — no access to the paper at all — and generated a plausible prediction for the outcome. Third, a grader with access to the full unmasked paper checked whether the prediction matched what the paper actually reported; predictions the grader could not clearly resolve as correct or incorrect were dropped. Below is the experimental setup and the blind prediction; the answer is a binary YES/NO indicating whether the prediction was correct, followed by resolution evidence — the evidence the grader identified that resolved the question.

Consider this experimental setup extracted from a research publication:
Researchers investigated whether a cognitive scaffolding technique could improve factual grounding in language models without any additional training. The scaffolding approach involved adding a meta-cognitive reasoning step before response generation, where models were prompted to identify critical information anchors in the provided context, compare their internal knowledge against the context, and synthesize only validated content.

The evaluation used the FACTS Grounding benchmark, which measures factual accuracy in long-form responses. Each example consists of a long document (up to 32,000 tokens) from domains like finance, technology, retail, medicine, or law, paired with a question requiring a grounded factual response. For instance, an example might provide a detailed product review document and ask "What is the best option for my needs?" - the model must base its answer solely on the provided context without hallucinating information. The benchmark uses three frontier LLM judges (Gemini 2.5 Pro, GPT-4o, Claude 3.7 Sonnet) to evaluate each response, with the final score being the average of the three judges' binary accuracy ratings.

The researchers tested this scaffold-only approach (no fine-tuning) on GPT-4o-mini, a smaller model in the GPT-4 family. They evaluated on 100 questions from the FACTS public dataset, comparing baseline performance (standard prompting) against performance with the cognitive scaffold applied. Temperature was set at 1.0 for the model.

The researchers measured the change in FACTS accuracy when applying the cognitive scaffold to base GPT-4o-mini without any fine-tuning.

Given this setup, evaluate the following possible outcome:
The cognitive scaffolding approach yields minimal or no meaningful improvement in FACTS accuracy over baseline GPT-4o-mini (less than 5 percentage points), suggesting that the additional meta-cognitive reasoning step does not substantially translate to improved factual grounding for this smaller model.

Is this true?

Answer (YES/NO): NO